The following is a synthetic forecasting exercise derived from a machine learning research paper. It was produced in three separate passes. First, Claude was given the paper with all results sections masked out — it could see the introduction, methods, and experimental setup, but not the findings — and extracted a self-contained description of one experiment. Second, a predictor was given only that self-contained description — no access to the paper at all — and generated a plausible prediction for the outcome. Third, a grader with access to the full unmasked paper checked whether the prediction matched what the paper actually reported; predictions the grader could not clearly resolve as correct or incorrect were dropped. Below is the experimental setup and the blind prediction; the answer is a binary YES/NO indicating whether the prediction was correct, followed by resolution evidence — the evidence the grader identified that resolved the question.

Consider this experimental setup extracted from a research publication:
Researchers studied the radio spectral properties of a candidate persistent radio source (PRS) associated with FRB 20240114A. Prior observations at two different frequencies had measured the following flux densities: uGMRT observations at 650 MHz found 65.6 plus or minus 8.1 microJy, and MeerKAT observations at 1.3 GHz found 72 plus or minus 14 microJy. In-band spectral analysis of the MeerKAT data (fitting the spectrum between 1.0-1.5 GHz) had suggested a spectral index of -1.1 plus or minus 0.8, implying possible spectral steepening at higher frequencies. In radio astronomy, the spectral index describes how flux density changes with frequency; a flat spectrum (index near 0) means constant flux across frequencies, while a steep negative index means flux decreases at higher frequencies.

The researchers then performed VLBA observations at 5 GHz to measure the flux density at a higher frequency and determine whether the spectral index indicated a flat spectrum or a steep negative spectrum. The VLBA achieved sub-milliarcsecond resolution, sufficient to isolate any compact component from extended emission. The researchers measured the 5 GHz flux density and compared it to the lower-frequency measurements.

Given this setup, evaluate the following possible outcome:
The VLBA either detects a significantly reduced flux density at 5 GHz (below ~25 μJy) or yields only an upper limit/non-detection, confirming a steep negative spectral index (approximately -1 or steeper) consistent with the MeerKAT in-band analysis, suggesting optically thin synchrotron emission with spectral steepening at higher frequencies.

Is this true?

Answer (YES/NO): NO